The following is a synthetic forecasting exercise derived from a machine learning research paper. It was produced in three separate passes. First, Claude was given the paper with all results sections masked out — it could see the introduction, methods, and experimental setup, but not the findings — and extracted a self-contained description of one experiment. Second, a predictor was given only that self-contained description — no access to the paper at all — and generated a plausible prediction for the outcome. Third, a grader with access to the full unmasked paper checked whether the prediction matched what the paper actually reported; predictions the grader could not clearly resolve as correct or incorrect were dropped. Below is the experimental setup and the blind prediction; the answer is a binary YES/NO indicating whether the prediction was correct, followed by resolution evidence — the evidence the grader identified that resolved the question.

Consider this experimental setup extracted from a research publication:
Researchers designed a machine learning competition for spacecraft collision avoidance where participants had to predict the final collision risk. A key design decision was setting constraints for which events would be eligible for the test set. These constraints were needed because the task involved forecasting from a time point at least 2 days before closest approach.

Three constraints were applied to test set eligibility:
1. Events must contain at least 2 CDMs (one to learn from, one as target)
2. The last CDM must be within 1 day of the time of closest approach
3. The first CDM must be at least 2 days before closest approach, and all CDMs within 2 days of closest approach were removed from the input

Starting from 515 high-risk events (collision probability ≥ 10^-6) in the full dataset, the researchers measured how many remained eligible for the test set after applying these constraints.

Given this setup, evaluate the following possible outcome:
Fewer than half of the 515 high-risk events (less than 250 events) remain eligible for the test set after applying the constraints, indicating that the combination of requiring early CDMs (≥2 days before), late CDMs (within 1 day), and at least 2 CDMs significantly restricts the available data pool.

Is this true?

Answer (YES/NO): YES